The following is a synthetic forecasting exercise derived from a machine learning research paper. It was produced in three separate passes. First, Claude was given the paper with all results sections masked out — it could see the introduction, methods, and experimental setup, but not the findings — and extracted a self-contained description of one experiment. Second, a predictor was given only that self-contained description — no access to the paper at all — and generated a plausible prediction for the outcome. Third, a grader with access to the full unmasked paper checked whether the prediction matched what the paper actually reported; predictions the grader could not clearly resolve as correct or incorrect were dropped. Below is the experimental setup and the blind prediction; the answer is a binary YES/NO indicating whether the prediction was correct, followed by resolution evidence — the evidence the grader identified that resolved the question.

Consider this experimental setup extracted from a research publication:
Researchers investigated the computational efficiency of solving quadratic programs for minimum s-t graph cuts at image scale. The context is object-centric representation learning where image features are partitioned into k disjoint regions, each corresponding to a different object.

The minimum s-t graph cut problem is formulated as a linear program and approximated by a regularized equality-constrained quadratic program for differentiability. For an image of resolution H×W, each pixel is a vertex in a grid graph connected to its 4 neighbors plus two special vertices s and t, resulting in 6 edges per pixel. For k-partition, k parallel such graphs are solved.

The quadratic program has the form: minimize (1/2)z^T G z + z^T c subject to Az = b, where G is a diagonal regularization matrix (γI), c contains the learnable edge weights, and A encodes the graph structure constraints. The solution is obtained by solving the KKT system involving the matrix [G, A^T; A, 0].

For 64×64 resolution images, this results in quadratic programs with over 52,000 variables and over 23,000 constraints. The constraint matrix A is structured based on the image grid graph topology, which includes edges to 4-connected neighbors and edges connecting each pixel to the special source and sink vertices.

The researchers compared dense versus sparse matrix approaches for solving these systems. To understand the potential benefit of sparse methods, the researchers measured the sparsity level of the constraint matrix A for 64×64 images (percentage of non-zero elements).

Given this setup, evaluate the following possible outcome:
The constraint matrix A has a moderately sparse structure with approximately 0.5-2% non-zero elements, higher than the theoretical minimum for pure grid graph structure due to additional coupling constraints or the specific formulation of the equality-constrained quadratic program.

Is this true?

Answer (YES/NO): NO